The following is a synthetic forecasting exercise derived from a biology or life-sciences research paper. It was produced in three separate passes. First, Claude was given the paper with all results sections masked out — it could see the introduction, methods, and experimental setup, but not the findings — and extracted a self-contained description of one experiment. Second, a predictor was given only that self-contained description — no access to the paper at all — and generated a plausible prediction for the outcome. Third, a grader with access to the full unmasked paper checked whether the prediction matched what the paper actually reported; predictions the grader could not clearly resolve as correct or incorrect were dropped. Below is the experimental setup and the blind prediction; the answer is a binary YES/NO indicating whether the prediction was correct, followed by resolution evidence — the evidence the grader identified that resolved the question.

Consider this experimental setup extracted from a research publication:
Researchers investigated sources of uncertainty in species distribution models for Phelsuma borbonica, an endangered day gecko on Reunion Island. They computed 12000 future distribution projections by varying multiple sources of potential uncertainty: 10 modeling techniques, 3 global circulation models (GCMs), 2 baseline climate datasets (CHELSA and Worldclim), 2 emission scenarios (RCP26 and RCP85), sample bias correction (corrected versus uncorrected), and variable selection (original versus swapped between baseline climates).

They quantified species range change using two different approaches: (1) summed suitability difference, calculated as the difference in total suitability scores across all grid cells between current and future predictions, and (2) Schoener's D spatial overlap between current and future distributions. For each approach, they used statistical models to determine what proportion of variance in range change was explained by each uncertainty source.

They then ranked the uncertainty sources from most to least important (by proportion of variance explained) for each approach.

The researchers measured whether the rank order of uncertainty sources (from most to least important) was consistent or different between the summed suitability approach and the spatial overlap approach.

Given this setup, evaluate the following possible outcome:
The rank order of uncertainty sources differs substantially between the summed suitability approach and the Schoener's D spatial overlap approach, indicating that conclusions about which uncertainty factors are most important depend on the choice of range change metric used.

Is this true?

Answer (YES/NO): YES